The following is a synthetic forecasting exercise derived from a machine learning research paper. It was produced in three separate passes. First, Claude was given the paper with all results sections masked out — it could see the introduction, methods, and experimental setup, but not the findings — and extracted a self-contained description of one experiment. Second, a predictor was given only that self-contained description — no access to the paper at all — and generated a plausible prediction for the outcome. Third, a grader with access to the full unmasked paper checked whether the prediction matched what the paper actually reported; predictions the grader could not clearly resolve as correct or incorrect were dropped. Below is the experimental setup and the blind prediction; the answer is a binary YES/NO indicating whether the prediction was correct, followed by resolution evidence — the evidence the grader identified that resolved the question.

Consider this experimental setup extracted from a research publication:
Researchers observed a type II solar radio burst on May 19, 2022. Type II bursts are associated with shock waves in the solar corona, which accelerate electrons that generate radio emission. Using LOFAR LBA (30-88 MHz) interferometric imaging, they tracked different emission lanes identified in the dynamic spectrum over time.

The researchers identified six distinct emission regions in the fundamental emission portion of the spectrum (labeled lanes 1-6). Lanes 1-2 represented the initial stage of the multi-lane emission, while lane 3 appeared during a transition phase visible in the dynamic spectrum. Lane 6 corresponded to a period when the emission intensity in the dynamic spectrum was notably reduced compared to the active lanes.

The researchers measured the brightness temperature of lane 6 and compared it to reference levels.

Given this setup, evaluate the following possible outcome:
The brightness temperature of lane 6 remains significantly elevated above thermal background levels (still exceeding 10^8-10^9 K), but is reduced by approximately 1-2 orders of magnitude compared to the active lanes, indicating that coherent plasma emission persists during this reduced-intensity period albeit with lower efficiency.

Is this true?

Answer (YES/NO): NO